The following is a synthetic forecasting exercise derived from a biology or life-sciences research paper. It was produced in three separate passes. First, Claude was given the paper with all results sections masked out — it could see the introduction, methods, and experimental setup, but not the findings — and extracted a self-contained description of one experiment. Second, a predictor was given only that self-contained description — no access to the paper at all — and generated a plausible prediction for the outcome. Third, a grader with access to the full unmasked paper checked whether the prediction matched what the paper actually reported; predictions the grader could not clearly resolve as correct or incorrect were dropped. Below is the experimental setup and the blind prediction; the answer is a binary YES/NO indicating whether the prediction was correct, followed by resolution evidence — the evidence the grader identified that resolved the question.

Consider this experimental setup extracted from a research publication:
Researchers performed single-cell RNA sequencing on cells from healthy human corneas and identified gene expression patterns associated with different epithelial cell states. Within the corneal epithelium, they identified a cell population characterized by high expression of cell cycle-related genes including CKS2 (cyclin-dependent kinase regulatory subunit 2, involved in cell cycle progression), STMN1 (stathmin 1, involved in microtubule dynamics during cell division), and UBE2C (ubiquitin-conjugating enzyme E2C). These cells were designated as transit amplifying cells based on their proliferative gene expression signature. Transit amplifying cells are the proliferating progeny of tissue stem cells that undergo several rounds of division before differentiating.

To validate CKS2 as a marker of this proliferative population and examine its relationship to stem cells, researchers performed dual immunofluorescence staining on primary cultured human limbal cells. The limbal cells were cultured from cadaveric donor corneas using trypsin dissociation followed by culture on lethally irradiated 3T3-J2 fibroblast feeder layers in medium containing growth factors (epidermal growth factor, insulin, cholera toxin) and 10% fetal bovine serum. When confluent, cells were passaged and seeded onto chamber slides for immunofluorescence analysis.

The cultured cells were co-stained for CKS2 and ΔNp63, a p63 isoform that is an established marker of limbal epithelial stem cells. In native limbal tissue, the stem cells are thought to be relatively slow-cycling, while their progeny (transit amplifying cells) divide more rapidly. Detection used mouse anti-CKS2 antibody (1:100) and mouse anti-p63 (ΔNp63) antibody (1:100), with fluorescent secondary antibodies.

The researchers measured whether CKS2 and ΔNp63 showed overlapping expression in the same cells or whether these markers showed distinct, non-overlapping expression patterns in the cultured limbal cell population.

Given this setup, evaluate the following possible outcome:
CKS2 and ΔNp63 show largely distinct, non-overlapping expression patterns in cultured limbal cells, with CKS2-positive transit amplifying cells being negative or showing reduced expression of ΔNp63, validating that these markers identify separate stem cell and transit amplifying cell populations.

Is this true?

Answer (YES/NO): NO